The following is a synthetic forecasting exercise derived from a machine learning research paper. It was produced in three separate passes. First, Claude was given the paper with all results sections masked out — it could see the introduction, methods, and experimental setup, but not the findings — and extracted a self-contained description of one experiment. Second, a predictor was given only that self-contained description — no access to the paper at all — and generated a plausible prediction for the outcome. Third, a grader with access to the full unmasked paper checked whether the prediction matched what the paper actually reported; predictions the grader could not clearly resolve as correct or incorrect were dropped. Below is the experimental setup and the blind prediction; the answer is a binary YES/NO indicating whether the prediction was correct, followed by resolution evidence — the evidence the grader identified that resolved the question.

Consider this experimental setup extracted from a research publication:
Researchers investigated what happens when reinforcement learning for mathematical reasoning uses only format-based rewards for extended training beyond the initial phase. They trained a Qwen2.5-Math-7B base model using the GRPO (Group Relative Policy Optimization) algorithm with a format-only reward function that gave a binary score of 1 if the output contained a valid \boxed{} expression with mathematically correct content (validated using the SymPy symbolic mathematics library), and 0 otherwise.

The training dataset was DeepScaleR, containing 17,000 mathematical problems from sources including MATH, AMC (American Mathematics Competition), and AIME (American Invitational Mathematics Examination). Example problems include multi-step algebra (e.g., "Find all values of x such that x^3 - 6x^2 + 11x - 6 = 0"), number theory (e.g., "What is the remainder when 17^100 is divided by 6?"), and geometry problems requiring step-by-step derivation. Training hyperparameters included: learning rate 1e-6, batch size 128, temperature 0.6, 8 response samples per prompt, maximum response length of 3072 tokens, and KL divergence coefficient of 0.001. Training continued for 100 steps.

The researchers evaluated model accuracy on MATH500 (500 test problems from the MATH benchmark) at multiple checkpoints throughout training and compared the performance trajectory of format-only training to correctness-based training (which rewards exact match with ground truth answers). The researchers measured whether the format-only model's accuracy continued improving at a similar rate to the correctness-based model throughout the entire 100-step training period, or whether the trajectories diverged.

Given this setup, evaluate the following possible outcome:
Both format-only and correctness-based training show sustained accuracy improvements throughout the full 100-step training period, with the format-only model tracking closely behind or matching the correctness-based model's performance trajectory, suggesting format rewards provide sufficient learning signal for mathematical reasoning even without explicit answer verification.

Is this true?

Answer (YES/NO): NO